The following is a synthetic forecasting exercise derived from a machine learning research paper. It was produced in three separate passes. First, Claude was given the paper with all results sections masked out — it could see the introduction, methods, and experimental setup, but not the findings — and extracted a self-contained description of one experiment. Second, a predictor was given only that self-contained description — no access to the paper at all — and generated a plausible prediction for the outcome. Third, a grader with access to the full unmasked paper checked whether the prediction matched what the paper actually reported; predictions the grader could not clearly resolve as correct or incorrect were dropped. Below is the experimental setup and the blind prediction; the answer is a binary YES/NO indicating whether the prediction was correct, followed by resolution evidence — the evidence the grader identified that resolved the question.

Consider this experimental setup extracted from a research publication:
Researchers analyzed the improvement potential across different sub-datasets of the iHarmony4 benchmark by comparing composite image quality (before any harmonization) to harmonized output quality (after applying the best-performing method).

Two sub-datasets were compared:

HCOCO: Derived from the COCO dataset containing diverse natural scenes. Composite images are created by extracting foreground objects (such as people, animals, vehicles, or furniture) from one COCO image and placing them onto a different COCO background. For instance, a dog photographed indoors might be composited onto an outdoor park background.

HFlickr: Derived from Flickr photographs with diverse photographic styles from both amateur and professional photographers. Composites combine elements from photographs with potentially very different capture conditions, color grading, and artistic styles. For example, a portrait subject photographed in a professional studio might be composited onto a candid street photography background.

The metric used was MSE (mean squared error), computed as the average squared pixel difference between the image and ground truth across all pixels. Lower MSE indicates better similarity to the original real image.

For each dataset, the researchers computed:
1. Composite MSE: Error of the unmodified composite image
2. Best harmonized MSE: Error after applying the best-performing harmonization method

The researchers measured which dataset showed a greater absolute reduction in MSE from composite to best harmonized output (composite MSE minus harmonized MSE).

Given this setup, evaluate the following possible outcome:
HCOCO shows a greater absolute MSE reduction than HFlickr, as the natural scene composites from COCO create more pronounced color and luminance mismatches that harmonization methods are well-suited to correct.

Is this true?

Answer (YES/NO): NO